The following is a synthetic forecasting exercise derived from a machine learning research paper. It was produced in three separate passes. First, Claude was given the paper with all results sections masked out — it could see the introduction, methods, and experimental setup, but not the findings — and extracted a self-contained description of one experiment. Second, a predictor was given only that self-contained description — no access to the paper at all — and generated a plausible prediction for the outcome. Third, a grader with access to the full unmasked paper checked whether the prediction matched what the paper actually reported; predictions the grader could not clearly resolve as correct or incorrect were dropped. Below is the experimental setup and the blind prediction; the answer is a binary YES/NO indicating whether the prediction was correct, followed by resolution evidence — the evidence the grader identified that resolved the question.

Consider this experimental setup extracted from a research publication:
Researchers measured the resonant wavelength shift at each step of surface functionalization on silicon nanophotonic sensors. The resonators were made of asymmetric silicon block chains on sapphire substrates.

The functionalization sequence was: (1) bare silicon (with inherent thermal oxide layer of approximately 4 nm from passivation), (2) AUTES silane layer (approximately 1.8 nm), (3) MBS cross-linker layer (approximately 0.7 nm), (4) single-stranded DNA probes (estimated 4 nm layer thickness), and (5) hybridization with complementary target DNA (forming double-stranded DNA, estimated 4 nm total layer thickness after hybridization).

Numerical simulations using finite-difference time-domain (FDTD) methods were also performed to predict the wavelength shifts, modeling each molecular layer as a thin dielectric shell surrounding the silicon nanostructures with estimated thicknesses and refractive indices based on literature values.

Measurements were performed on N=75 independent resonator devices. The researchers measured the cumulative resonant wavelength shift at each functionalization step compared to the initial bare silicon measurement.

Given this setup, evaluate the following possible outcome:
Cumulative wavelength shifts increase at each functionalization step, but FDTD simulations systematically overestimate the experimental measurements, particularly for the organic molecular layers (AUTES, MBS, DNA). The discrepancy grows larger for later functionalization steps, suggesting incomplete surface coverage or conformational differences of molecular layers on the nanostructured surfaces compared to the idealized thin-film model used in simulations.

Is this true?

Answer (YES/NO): NO